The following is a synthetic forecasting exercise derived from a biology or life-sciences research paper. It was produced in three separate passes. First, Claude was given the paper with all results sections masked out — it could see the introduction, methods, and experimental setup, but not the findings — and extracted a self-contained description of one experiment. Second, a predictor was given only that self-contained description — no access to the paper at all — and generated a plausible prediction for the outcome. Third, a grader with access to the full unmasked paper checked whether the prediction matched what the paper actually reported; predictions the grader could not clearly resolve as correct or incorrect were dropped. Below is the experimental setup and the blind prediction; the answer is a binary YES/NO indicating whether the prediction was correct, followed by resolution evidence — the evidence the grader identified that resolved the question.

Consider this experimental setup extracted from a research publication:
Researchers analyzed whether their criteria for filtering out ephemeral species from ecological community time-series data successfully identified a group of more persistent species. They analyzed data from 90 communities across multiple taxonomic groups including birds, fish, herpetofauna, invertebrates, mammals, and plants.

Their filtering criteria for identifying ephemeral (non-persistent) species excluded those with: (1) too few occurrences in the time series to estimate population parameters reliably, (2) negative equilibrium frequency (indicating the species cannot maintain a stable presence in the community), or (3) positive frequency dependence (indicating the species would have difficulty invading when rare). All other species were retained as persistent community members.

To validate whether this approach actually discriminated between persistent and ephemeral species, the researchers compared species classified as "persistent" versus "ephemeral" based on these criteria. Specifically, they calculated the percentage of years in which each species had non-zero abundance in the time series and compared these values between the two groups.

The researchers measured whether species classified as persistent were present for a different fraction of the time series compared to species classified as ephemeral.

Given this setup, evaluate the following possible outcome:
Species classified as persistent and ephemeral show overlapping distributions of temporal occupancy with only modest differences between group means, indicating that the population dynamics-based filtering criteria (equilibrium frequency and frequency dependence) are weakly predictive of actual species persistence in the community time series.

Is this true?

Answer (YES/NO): NO